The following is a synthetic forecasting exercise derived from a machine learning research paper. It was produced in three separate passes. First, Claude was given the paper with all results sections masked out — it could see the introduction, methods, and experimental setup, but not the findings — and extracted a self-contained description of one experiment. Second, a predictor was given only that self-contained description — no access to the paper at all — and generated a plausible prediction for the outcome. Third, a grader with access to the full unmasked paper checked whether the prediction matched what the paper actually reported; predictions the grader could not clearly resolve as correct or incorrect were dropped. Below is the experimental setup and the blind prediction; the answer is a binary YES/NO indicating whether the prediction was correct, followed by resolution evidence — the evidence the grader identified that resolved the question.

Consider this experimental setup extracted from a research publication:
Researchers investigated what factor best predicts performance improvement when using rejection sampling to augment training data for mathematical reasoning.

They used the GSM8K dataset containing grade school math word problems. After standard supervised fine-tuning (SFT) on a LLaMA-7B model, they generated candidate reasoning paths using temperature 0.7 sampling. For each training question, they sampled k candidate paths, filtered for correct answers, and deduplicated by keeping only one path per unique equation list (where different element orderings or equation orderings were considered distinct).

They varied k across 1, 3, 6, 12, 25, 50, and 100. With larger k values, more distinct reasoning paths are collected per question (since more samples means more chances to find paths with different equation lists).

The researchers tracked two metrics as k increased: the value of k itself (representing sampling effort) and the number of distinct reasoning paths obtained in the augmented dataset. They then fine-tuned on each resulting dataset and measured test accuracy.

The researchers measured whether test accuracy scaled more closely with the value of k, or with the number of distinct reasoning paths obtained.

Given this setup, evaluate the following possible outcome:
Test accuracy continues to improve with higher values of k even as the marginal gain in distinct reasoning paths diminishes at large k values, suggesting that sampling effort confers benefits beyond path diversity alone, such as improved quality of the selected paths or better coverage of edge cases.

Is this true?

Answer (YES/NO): NO